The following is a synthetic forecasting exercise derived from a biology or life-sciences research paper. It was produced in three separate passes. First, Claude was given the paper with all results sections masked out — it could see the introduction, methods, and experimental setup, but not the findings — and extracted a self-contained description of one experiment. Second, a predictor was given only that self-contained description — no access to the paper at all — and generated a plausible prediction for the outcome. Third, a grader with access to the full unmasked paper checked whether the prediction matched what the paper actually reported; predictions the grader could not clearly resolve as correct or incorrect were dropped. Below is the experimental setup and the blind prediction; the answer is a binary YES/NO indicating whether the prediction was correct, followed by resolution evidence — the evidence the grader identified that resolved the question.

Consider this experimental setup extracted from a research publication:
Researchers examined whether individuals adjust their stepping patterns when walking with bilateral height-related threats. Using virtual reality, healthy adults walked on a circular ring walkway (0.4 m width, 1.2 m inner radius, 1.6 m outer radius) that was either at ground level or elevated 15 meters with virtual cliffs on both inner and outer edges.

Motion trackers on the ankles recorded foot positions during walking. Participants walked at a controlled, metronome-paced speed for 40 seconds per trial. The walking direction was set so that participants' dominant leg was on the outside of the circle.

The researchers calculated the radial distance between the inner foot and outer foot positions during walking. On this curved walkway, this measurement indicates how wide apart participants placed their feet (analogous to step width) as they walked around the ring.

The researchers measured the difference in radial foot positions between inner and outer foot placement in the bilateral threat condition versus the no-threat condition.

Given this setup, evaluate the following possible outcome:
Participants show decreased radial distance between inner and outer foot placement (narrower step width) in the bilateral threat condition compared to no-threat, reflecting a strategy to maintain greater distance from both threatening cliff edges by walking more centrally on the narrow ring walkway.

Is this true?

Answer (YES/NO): YES